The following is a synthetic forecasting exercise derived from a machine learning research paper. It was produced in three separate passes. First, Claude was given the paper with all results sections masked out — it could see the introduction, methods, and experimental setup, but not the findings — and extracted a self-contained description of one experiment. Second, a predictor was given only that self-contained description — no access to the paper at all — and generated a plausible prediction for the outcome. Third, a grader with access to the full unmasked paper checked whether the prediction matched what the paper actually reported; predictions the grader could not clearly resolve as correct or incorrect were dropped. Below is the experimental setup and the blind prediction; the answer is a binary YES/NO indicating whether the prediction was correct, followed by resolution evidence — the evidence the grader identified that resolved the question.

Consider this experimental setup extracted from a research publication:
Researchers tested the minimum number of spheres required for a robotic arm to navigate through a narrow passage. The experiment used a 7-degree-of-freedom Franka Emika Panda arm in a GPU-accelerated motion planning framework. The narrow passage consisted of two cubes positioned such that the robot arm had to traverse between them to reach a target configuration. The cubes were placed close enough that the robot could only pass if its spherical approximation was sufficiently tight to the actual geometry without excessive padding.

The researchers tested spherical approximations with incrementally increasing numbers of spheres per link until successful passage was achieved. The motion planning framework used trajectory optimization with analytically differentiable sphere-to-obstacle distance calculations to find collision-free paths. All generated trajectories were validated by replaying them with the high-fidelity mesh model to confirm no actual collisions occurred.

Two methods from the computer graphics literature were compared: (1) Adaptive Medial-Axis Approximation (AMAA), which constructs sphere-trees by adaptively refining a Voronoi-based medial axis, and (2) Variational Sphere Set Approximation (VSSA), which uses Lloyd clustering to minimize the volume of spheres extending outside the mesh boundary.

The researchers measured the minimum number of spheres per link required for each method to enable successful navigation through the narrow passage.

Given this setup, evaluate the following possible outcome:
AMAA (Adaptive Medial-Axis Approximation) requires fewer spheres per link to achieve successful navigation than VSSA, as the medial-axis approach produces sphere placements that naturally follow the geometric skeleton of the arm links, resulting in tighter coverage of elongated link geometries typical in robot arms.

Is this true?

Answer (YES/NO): YES